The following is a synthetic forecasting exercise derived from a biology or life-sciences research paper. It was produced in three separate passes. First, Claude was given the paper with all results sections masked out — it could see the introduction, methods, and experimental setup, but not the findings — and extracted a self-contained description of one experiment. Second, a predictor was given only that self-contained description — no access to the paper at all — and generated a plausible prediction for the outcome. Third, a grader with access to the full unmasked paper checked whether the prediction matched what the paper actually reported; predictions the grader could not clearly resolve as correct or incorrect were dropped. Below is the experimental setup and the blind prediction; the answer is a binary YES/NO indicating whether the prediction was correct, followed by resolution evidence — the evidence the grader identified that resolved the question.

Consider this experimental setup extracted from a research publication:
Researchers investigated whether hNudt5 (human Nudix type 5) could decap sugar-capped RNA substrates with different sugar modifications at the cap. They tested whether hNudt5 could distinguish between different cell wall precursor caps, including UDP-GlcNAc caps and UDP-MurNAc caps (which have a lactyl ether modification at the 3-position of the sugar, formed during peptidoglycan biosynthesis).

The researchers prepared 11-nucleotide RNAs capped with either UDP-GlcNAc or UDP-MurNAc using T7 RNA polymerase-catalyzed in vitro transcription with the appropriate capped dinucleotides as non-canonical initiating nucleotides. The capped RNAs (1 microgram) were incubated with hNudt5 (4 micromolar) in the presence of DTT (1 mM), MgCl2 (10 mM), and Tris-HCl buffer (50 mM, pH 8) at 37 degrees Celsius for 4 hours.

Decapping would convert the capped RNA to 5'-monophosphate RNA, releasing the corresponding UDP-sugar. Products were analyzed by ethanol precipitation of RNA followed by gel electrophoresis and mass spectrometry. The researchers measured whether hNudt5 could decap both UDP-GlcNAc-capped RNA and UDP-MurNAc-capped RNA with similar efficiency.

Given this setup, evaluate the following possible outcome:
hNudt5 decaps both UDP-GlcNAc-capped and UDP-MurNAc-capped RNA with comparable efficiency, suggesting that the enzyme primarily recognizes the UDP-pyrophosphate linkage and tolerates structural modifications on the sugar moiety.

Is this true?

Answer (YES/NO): NO